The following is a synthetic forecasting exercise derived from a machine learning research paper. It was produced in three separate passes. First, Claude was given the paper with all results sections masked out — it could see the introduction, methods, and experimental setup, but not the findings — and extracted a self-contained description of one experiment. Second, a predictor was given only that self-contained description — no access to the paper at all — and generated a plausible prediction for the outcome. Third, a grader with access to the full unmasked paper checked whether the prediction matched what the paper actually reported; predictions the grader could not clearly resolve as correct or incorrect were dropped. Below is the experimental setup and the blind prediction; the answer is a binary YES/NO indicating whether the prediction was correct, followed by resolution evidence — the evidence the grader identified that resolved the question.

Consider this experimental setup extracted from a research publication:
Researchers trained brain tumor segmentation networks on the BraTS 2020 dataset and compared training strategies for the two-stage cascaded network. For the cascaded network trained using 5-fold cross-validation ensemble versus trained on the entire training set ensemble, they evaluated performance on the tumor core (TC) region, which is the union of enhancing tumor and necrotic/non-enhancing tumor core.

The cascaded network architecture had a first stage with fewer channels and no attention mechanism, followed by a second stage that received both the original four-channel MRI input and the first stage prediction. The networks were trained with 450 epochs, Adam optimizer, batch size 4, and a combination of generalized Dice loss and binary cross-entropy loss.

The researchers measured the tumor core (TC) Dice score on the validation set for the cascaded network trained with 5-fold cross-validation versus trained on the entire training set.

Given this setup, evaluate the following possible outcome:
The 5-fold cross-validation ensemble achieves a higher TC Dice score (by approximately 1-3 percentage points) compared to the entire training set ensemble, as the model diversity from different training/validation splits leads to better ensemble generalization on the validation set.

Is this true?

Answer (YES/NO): NO